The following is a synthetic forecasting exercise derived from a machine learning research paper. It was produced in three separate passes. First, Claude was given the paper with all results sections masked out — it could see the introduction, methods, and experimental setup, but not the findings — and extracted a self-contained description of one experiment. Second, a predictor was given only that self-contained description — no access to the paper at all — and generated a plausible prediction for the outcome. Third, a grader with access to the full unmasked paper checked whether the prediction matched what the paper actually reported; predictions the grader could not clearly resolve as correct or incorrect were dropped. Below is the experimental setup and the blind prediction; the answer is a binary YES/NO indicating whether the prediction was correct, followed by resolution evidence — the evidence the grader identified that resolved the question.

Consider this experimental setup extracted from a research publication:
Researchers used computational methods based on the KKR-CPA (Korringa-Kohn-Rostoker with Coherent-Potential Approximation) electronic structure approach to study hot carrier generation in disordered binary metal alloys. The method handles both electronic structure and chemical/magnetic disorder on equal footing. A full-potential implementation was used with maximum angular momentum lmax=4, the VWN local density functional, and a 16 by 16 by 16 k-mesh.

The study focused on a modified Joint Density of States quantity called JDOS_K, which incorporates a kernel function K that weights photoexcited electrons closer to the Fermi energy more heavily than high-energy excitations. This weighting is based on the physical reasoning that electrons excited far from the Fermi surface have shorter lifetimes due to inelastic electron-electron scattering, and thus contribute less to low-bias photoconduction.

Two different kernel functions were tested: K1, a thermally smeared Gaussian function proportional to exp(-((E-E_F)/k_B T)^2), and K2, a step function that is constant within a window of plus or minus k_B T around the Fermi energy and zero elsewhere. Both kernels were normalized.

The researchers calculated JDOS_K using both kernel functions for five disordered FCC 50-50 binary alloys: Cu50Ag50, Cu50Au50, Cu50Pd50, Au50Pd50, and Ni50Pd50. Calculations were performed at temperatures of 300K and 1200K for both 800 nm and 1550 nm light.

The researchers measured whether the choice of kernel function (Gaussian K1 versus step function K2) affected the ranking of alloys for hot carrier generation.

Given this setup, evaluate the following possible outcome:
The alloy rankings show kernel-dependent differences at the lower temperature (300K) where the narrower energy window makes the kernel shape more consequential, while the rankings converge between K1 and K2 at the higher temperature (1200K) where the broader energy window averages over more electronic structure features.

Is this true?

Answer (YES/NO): NO